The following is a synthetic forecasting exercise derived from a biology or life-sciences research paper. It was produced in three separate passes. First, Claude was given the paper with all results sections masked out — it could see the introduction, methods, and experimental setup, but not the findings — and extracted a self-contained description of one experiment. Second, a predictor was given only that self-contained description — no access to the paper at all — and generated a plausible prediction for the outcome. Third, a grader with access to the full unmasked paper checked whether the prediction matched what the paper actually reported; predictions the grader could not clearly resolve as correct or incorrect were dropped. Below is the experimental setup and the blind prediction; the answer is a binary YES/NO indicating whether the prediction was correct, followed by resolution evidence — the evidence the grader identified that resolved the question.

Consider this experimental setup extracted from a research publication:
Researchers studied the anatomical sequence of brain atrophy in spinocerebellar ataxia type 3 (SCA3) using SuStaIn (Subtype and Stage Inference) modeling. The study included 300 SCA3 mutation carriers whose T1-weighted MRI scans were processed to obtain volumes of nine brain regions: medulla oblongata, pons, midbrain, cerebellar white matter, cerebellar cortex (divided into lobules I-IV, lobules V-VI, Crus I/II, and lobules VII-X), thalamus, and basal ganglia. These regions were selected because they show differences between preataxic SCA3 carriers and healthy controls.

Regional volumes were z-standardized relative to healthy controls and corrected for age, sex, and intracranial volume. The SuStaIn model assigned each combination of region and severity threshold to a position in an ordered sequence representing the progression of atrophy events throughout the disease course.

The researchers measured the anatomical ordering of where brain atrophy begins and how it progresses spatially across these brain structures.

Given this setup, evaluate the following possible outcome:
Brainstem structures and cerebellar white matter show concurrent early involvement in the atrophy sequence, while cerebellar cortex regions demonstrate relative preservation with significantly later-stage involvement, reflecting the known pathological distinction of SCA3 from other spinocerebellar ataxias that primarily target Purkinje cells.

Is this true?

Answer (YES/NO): NO